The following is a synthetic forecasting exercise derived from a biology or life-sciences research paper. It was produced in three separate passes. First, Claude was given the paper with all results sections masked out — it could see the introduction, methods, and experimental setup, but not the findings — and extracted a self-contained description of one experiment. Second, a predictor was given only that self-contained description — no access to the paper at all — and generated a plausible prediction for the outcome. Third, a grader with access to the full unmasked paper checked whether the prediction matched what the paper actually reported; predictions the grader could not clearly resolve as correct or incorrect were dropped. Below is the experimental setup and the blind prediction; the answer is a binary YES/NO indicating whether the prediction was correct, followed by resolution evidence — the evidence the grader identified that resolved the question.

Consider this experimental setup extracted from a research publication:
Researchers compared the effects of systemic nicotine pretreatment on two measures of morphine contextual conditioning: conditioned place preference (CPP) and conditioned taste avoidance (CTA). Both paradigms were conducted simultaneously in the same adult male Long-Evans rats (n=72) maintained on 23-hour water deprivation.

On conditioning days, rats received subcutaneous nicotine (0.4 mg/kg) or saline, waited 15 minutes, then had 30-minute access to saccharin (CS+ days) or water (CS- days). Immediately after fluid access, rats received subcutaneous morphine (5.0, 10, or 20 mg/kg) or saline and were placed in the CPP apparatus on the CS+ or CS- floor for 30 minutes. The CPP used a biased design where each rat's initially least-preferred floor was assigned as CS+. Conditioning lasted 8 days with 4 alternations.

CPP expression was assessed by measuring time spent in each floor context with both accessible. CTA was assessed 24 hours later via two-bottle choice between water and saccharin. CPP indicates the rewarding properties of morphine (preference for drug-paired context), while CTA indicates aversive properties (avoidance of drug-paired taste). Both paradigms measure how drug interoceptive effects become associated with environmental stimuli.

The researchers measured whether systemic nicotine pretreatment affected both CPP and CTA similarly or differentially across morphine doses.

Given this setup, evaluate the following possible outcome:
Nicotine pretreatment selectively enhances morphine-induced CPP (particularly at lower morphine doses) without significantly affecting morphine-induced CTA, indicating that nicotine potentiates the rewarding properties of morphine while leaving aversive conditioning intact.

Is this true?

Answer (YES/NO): NO